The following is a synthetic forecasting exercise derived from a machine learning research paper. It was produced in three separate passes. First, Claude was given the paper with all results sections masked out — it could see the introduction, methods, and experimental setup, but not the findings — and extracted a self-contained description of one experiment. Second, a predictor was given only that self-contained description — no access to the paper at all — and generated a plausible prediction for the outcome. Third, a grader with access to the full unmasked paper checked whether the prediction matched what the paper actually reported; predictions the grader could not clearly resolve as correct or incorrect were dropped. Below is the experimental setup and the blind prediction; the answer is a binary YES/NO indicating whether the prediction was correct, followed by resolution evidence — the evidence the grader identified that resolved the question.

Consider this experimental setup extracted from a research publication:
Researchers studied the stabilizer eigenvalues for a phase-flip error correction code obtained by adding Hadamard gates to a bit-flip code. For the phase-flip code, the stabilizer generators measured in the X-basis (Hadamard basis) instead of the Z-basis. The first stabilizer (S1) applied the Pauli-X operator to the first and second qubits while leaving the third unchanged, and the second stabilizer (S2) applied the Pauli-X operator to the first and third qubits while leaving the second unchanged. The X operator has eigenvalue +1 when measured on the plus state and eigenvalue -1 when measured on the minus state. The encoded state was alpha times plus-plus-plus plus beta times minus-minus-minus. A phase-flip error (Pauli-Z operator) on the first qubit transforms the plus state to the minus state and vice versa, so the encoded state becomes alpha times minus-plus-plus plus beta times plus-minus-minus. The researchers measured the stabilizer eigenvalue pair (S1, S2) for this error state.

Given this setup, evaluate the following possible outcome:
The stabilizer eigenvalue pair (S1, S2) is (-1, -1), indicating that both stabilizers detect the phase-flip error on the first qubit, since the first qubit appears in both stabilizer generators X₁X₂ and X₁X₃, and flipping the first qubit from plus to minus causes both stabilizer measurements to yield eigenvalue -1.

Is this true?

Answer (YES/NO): YES